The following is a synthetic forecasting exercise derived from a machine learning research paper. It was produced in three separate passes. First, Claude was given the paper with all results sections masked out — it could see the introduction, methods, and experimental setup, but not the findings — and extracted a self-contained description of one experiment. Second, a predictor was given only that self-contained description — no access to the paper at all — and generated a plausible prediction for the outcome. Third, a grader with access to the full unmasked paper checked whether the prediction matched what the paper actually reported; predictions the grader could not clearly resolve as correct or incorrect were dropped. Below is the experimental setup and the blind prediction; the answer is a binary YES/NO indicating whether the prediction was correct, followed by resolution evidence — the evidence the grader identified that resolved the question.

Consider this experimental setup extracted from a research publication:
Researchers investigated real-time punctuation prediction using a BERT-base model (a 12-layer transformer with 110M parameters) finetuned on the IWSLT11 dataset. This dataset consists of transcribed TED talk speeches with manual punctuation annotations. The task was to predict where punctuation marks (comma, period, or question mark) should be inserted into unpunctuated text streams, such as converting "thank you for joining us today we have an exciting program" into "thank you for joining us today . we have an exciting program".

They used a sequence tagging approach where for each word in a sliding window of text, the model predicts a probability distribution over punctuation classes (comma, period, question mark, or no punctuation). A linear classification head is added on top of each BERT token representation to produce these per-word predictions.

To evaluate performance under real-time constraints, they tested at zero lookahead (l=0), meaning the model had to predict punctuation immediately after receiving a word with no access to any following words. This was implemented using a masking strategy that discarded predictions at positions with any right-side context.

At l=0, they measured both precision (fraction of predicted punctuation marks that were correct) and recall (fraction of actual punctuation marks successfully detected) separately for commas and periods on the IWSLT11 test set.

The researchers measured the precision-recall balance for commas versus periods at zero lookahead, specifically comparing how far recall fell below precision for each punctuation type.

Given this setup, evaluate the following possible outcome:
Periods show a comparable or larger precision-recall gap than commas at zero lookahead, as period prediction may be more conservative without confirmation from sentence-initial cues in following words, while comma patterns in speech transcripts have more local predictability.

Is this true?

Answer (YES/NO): NO